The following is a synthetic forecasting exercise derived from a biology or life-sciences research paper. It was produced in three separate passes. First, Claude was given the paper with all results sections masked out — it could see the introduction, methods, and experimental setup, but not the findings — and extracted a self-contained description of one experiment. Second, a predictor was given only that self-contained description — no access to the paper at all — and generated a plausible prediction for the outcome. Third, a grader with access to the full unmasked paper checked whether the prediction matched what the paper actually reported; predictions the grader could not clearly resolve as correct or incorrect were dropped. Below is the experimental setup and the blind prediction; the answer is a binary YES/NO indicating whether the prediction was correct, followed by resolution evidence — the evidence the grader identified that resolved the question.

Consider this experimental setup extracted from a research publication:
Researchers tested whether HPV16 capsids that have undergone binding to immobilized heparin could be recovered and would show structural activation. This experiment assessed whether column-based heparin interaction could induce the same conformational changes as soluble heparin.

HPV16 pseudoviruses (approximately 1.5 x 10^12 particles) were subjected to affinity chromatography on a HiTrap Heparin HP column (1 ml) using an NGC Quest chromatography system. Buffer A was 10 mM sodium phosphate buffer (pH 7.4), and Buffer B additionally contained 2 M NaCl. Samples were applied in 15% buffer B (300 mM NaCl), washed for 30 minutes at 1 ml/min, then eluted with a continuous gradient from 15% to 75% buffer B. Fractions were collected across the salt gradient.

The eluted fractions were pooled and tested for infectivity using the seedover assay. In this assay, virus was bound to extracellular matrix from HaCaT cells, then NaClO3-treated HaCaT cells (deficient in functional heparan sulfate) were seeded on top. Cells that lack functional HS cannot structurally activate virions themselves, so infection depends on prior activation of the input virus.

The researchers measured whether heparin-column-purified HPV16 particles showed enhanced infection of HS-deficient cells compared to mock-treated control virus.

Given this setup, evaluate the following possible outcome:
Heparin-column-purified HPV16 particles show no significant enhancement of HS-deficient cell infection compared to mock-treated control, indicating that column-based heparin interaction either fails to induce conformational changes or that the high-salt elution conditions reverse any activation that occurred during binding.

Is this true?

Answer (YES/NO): YES